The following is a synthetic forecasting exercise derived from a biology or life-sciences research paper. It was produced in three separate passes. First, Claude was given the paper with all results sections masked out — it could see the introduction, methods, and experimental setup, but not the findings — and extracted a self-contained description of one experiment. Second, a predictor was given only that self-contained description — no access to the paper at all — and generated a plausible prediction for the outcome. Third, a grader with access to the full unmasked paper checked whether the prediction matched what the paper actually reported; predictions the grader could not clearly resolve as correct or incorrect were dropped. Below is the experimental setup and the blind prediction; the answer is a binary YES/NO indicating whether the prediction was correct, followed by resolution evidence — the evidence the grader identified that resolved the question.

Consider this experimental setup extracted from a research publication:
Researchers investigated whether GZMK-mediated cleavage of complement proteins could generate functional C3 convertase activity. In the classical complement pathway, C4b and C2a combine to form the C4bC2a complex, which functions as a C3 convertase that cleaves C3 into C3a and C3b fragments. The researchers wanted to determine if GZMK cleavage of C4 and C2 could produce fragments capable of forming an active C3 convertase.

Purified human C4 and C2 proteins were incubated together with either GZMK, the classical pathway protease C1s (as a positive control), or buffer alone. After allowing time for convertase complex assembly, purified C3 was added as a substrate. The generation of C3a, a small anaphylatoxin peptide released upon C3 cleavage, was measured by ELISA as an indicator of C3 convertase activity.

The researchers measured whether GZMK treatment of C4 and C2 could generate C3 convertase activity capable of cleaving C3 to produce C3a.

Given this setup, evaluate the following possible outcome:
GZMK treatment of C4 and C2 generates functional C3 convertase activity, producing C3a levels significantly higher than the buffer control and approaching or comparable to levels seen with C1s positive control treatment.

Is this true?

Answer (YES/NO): YES